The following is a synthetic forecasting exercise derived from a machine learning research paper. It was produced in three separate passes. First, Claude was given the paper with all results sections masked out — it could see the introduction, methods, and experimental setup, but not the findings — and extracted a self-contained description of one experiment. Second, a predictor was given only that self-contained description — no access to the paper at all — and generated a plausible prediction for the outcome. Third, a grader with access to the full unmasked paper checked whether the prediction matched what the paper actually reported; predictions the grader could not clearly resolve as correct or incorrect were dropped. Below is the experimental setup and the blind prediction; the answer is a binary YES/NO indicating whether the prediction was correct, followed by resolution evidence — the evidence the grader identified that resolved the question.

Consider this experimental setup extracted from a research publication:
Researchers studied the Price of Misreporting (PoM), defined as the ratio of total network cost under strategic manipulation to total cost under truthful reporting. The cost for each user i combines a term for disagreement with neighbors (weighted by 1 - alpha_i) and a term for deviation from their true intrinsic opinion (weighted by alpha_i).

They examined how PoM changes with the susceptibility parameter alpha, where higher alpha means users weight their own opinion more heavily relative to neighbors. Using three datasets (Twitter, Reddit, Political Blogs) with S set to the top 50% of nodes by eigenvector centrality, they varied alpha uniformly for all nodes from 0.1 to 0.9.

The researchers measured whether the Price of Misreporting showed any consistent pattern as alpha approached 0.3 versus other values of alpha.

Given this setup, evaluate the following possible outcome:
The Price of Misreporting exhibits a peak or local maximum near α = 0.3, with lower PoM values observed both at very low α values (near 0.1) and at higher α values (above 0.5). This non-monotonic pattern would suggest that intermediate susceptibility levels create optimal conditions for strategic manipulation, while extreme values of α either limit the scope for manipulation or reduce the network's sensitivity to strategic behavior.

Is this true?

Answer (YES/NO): NO